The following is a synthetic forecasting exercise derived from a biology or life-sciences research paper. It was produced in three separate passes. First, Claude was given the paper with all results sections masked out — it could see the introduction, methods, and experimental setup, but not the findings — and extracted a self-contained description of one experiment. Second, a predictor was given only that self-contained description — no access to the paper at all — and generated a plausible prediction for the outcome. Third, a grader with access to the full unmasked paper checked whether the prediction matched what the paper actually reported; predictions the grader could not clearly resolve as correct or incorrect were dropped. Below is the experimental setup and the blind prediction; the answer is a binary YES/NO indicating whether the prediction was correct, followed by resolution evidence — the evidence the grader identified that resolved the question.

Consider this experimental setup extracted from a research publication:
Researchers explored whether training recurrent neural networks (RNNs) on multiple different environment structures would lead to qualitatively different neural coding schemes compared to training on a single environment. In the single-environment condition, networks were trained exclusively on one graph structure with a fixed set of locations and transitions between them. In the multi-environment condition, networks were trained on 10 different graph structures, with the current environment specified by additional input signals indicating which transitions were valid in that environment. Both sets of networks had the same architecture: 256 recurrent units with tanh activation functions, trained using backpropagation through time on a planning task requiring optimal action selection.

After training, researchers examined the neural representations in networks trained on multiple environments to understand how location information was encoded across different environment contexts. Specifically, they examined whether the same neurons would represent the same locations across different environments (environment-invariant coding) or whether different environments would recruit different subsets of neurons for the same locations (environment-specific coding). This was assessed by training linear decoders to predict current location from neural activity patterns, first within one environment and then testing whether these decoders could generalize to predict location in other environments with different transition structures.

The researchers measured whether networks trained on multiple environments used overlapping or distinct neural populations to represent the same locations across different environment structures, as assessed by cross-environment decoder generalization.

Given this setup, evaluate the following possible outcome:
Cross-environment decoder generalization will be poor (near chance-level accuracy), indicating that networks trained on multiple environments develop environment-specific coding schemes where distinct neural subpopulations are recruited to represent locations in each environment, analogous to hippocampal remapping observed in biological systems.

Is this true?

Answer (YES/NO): YES